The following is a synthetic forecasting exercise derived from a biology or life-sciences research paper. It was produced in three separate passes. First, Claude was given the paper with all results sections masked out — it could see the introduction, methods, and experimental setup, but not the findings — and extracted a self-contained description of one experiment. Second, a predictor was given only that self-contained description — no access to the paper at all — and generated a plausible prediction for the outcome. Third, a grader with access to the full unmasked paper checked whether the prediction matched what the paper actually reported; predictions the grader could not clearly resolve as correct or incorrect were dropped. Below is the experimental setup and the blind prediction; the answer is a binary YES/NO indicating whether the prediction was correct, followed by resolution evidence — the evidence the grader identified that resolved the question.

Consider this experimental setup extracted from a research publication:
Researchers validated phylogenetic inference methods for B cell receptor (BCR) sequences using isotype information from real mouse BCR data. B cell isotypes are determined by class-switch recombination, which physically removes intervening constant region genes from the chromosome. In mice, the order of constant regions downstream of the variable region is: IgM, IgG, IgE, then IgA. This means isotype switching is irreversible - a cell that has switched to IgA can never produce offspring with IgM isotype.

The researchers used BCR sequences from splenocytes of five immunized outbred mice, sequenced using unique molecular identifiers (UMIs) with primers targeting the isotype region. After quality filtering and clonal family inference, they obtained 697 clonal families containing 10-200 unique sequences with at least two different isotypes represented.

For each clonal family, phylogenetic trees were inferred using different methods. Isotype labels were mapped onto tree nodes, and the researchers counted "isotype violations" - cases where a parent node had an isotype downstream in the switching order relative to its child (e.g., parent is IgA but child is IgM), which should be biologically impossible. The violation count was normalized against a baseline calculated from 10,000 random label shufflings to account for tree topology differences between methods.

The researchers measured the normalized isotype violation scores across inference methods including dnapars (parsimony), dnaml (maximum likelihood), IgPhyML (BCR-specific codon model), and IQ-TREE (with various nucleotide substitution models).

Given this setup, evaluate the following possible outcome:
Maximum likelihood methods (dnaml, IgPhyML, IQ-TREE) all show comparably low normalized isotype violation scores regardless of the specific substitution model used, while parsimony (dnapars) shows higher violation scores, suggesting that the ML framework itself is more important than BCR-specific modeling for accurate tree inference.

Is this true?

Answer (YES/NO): NO